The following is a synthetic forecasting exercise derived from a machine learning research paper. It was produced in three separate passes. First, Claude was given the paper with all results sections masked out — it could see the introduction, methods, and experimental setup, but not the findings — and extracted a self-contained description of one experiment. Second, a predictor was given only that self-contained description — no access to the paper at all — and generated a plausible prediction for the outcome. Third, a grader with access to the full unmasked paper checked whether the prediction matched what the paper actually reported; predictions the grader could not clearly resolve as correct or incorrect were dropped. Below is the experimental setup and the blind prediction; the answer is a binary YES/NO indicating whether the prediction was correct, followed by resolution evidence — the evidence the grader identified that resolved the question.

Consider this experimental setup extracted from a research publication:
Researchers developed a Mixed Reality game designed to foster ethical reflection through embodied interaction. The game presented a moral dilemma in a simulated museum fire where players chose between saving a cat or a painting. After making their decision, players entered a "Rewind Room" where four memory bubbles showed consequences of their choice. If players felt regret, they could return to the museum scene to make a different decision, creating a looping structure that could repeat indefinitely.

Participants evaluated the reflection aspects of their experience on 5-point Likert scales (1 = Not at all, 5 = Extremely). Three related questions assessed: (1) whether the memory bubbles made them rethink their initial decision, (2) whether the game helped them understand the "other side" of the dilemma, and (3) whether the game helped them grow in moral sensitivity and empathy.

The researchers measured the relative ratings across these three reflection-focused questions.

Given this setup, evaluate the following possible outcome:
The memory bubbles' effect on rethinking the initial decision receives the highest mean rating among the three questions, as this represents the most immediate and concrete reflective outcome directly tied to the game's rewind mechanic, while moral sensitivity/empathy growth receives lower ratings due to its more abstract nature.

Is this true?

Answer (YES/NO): NO